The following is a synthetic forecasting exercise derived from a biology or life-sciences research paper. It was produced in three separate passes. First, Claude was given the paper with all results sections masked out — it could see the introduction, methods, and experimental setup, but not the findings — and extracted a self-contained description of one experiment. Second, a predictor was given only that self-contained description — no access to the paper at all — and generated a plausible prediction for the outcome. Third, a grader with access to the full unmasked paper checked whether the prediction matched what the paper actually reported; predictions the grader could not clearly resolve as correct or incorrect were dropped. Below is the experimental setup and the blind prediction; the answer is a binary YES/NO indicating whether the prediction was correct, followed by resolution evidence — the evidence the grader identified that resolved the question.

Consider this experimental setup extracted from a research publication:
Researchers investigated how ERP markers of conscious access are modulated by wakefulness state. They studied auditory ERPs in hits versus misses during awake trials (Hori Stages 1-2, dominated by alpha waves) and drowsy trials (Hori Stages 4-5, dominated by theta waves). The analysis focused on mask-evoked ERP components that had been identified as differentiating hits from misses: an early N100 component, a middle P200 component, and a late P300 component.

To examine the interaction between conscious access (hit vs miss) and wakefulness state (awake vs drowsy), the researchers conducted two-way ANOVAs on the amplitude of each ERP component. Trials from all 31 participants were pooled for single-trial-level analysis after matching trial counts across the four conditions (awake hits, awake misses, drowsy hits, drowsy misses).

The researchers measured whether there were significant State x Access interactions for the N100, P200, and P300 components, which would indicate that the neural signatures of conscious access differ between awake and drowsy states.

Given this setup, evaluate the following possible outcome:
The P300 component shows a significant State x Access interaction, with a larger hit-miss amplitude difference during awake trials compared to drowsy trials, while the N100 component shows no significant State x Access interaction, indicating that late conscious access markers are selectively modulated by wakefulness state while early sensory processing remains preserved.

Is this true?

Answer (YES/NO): NO